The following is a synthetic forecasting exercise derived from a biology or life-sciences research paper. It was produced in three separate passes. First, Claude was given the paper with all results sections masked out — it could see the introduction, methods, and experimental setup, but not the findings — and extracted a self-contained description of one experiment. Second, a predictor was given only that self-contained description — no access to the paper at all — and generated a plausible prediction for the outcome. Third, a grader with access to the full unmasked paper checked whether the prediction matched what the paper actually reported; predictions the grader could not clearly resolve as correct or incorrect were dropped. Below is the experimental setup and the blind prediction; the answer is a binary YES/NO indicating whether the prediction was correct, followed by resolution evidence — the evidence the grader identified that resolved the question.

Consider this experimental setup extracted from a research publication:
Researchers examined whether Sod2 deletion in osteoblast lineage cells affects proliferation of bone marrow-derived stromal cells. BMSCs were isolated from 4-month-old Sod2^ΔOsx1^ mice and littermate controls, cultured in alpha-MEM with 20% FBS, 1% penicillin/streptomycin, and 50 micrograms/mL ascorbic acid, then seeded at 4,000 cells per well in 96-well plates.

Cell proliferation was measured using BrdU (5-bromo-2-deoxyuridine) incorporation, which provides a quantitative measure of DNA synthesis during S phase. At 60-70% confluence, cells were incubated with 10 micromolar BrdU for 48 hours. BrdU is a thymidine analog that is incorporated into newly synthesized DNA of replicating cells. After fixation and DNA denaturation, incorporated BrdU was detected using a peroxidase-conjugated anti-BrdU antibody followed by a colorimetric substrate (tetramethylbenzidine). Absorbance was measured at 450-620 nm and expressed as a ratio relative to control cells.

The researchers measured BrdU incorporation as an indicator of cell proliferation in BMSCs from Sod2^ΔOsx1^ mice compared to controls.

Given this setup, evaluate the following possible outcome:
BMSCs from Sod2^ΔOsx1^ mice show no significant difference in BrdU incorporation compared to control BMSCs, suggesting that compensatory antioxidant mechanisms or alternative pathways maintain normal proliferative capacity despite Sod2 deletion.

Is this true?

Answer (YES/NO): NO